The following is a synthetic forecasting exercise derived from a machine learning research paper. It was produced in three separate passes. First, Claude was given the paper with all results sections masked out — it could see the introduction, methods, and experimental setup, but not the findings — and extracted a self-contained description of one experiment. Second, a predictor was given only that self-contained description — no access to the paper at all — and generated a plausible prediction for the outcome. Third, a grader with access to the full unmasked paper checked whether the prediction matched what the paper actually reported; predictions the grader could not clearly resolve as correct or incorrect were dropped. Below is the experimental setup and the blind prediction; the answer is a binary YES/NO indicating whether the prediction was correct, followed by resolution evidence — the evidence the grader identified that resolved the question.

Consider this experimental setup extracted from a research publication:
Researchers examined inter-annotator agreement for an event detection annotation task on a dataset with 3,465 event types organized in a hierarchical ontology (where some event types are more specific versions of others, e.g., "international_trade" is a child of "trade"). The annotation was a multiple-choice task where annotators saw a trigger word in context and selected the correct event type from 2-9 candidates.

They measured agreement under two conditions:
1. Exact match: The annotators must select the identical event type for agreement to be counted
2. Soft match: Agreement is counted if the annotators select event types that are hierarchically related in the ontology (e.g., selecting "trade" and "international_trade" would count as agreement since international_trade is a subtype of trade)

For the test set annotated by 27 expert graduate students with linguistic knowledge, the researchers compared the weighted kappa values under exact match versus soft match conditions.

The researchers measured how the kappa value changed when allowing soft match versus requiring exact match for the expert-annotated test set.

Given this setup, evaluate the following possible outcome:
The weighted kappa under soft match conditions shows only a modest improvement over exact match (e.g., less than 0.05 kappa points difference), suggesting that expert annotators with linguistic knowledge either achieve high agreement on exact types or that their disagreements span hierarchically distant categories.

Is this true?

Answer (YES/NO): NO